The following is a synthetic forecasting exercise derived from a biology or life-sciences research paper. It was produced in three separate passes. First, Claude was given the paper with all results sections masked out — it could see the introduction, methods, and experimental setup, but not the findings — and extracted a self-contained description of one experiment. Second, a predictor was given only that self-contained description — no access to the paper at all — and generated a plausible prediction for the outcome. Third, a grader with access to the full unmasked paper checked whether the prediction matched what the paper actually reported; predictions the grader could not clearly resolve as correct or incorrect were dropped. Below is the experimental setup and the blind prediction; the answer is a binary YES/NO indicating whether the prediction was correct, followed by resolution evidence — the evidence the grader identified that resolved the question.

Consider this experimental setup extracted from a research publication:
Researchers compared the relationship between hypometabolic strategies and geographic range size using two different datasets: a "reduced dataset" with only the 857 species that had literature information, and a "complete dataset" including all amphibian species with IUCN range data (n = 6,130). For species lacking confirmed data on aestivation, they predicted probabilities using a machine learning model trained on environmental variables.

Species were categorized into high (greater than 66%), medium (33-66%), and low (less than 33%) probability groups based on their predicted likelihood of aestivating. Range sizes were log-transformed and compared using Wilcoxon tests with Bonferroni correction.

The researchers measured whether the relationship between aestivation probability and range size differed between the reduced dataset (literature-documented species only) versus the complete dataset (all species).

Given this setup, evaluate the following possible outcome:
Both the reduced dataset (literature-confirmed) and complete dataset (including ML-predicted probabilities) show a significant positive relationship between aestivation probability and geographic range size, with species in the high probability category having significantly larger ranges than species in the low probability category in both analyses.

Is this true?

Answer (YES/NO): NO